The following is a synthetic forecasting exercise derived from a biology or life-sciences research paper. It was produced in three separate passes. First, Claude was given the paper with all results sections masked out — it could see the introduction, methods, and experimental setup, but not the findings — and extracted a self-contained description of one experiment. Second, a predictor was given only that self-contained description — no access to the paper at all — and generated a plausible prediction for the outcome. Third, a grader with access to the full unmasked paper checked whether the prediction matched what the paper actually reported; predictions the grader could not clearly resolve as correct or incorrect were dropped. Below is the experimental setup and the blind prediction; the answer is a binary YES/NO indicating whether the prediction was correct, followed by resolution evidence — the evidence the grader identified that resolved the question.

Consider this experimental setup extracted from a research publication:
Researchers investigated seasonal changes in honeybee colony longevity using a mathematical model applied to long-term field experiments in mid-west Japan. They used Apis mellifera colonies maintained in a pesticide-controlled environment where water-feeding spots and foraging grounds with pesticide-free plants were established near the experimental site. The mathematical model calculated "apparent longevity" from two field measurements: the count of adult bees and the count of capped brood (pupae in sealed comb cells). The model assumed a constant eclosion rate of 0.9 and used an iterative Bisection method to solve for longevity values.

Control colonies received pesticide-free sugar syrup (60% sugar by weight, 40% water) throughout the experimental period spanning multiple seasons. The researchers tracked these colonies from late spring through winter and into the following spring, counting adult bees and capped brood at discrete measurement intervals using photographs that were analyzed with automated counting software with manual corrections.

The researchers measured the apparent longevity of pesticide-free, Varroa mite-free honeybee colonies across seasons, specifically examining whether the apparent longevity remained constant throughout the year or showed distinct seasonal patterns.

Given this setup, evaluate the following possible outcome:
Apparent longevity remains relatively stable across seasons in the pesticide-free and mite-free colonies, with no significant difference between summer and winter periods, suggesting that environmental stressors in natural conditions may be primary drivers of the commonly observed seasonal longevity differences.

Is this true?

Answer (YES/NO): NO